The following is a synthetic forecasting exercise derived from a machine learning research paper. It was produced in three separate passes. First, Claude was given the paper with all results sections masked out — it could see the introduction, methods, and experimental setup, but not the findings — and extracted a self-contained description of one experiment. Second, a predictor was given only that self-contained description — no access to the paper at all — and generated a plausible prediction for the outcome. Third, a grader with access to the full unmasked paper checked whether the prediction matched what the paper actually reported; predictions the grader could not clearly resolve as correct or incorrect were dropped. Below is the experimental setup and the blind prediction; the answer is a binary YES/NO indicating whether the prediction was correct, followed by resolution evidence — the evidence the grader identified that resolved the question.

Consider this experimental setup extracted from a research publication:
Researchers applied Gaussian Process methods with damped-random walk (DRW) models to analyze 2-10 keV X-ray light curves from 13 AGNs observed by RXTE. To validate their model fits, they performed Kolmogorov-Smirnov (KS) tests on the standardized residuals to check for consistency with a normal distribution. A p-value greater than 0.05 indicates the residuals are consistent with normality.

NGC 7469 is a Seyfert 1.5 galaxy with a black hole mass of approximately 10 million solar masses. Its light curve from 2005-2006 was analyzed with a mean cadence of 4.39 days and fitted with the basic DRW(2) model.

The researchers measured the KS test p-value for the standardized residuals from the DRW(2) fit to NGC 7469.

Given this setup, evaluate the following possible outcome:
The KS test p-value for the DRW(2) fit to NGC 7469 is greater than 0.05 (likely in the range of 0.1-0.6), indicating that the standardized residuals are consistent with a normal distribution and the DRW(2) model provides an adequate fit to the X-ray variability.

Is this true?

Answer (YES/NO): NO